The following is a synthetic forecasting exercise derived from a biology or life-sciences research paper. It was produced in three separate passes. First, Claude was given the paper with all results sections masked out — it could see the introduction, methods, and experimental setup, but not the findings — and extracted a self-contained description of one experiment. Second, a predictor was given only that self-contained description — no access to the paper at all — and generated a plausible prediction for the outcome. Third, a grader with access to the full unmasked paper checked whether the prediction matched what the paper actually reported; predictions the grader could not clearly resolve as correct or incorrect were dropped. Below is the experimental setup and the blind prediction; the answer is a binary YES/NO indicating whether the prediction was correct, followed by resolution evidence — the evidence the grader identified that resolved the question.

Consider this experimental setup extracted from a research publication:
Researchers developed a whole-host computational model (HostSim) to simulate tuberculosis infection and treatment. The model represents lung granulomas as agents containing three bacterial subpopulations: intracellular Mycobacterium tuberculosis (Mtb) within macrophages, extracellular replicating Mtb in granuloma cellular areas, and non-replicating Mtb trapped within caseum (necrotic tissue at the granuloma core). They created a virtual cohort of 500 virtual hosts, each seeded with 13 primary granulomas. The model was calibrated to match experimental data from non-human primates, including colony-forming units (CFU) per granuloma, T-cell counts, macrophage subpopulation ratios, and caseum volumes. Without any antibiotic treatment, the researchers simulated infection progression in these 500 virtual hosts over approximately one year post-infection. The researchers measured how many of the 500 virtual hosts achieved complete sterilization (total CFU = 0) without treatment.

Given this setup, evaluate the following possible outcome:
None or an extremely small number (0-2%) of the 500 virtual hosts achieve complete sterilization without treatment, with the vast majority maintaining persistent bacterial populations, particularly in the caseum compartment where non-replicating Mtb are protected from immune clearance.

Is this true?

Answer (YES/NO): YES